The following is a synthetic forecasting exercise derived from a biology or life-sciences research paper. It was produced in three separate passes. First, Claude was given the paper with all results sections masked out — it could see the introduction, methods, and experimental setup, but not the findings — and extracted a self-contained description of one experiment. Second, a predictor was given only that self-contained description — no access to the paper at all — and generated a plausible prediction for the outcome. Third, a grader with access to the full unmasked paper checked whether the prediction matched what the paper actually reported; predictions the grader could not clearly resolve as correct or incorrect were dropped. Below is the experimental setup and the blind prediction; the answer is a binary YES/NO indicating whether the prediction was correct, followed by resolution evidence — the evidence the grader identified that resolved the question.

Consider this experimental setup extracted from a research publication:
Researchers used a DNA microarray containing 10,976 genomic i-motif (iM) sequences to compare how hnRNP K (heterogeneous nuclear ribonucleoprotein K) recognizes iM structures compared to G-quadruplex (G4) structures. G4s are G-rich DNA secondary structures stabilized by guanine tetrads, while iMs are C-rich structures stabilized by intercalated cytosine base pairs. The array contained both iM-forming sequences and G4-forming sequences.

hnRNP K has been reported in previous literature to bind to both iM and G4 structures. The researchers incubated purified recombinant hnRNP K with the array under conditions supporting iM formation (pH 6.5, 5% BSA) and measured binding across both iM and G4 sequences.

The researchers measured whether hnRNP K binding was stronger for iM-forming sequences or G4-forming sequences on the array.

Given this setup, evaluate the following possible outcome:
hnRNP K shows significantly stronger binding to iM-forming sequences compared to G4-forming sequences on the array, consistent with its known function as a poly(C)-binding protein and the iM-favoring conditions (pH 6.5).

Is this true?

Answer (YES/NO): YES